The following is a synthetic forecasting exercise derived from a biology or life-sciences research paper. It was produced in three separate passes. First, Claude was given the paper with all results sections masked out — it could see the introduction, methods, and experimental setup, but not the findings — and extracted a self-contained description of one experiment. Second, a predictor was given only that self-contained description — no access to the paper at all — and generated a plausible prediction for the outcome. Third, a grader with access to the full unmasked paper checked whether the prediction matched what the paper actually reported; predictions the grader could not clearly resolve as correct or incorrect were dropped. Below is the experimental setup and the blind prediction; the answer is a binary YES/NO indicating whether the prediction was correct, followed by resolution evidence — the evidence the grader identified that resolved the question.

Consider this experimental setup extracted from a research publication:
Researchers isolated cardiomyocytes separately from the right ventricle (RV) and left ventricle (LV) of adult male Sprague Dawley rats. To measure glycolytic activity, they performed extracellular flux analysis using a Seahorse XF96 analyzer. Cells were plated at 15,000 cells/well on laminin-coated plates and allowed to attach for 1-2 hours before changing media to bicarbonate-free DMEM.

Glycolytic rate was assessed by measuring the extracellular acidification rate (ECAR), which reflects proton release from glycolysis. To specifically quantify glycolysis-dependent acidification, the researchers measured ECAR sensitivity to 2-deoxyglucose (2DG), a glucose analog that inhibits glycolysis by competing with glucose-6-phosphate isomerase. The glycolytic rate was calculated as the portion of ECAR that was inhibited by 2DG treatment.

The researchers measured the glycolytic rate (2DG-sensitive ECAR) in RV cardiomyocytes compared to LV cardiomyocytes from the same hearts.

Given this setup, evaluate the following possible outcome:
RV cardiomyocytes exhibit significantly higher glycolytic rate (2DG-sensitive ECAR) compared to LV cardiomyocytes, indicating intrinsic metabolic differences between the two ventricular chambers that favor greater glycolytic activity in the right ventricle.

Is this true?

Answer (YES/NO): YES